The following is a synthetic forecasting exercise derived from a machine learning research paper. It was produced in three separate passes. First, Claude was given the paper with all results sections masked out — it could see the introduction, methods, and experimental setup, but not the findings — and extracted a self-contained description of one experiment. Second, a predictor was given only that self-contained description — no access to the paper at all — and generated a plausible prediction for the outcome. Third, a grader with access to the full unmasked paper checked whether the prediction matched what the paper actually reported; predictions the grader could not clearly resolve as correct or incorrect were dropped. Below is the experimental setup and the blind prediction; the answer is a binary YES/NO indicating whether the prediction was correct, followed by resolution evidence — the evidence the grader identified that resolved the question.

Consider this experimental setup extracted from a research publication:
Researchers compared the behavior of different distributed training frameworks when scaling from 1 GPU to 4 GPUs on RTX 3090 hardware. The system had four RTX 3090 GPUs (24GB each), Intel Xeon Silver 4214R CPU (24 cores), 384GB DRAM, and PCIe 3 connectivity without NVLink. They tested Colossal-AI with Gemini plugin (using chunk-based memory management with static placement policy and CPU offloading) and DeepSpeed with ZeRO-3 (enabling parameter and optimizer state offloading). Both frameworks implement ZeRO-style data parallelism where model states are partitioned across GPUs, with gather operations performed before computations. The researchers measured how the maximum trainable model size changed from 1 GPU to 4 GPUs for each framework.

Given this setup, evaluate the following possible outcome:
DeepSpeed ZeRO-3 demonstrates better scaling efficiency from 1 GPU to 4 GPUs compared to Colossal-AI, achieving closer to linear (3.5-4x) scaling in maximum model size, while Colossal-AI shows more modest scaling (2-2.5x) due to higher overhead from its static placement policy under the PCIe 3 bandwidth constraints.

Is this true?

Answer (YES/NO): NO